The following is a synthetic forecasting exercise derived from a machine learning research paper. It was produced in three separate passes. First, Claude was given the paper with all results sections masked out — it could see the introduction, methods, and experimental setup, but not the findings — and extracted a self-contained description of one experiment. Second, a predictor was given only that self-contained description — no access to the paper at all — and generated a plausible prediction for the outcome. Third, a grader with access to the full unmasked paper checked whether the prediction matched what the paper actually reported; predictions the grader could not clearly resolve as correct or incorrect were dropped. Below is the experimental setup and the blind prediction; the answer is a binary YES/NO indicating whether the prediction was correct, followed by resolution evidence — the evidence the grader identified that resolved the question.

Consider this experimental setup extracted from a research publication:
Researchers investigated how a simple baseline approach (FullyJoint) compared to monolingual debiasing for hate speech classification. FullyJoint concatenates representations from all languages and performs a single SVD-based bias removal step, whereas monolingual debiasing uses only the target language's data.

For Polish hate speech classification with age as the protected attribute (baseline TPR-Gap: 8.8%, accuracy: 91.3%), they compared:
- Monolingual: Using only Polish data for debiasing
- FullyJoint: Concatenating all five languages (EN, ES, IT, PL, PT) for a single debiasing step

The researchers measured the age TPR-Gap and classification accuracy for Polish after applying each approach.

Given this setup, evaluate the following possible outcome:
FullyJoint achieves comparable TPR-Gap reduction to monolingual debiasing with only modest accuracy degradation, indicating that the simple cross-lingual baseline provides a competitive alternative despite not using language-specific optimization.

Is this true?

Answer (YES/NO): NO